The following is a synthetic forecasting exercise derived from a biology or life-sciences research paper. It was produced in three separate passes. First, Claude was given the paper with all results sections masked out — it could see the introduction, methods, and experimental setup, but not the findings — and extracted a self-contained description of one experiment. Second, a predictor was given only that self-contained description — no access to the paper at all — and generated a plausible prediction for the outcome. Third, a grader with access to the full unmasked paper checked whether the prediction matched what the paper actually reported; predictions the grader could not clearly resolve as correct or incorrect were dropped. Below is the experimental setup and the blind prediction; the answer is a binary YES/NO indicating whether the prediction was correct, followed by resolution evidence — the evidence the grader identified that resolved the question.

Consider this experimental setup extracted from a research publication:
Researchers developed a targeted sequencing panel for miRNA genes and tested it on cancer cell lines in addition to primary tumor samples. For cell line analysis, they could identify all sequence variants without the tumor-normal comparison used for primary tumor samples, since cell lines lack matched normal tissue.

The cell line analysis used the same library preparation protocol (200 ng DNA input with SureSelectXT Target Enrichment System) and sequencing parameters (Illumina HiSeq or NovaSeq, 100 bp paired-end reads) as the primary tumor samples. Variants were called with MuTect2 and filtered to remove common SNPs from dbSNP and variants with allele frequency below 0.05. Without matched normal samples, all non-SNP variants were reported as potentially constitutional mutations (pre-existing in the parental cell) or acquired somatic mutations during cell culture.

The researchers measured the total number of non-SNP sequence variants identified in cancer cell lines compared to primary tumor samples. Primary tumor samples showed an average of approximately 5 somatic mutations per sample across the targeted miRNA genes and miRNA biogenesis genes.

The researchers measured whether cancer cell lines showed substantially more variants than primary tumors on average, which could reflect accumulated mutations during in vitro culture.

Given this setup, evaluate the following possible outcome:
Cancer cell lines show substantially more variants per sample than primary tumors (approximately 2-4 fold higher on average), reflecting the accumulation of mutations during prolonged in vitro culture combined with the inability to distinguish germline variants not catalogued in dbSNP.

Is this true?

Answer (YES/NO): NO